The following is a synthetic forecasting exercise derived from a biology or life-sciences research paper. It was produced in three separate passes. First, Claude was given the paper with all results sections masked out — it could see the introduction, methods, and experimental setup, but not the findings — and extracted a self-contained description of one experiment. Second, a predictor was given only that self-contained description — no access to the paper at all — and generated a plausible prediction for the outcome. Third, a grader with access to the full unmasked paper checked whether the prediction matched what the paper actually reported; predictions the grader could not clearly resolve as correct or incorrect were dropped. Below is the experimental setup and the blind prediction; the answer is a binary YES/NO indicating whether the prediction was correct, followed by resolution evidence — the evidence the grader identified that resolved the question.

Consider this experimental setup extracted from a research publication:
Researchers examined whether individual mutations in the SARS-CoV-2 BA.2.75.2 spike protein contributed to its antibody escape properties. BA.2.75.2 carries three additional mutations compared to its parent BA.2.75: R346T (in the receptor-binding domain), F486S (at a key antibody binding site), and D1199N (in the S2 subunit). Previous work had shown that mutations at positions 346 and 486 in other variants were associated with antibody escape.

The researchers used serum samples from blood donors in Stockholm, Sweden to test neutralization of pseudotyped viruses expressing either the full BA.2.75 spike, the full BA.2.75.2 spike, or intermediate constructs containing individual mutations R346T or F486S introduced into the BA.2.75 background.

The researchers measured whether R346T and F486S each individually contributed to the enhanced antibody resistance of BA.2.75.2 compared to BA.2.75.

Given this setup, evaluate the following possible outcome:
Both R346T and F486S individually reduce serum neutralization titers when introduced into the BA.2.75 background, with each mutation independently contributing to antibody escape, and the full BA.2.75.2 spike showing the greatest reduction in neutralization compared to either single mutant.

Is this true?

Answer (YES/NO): YES